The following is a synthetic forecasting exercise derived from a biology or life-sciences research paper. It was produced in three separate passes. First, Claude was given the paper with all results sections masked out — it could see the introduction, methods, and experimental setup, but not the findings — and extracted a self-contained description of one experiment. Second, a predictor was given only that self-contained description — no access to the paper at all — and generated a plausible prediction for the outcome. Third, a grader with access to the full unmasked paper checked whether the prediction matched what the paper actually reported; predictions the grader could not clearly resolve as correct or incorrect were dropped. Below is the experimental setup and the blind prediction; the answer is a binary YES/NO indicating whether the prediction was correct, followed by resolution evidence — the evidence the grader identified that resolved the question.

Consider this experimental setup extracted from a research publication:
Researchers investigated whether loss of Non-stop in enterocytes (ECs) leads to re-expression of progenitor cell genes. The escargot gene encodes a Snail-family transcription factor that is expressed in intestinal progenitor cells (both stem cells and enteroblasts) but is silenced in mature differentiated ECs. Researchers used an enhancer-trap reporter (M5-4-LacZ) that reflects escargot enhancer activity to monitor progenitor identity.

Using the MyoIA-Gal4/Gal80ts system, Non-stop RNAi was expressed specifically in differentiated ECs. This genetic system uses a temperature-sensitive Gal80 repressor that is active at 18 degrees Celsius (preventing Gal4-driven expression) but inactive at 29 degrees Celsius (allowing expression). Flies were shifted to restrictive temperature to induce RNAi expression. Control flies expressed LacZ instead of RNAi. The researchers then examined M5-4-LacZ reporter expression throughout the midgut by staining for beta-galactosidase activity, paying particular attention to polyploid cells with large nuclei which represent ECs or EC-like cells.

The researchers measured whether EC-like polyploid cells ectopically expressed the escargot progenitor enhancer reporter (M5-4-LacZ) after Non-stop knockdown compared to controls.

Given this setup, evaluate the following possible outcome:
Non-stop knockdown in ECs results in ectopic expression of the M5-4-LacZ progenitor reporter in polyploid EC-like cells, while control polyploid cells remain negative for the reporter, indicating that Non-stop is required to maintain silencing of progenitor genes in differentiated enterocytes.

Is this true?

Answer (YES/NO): YES